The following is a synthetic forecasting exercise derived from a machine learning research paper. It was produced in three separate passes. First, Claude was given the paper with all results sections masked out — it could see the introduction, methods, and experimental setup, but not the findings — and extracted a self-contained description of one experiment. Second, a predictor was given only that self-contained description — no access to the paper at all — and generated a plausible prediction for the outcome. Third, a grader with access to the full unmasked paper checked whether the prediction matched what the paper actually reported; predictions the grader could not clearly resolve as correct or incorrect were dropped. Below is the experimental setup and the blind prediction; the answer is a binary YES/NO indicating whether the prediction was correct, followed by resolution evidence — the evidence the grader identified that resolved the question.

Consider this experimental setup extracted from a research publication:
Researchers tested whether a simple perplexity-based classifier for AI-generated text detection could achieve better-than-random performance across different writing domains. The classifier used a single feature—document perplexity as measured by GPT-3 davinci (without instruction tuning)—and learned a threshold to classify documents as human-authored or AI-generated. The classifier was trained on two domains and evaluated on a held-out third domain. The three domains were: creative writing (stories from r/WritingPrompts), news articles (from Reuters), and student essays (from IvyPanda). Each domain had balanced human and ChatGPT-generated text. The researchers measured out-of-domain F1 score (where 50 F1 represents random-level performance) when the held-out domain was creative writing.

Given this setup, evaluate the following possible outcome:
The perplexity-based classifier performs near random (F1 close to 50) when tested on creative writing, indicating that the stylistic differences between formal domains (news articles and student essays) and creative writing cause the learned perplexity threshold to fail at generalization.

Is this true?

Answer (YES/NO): YES